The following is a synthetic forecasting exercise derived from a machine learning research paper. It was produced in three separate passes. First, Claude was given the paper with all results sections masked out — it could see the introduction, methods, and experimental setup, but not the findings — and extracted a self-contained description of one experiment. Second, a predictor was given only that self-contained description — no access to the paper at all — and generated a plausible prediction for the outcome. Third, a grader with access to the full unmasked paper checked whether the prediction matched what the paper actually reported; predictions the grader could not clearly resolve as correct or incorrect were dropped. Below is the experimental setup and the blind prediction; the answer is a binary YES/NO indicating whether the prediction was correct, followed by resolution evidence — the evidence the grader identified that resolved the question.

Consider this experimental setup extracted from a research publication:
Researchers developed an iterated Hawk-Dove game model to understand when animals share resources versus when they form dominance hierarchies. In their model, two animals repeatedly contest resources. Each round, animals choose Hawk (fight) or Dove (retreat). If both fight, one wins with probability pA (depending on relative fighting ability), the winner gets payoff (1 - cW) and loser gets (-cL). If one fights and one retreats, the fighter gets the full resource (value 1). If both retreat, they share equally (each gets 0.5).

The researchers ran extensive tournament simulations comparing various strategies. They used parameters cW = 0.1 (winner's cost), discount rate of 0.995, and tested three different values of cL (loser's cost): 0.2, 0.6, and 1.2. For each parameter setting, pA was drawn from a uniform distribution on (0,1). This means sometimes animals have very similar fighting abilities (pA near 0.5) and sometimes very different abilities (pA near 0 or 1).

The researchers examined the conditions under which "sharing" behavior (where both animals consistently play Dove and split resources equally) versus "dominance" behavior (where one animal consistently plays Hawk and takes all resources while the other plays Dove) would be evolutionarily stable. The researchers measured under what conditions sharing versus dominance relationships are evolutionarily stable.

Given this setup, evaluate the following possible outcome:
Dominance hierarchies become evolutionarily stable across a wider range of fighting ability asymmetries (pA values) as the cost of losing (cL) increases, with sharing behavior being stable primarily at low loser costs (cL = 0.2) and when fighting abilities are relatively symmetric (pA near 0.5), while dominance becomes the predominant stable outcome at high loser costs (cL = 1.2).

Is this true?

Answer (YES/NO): YES